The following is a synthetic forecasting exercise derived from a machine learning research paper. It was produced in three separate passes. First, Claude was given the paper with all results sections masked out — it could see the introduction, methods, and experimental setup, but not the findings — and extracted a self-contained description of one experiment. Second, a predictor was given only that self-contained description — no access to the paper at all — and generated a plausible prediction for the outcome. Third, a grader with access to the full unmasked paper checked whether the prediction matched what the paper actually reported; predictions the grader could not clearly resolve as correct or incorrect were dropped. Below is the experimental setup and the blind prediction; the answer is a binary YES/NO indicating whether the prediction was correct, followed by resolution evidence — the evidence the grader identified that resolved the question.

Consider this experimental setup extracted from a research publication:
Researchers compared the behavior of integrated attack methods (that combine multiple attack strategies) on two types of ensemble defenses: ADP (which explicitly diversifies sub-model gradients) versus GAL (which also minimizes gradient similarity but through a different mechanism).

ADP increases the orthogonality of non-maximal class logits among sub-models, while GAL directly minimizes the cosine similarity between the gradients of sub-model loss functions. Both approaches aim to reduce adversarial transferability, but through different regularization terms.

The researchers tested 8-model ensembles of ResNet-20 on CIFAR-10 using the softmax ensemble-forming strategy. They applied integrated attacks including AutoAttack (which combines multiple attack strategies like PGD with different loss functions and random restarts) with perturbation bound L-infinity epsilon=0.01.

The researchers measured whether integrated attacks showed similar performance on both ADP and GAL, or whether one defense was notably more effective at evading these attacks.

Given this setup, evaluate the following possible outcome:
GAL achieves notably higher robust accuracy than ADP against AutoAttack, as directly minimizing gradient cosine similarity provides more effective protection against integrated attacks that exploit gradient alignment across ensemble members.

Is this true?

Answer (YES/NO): NO